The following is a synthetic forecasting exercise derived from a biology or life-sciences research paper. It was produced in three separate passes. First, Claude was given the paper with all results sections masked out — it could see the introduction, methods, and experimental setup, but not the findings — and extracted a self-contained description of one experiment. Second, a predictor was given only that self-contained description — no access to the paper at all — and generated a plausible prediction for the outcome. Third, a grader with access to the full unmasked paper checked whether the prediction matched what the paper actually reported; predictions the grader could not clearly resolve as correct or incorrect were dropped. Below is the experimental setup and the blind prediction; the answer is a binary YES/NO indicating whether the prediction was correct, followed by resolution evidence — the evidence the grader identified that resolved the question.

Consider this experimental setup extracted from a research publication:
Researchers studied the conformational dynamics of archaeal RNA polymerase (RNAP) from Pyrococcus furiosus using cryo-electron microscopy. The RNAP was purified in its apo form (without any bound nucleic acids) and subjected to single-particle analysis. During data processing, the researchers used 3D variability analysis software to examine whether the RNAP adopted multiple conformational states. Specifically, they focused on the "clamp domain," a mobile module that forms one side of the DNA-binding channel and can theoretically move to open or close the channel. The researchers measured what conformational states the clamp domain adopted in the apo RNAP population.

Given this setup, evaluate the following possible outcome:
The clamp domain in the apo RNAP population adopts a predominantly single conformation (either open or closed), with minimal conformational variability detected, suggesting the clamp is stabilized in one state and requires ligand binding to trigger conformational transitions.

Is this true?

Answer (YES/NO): NO